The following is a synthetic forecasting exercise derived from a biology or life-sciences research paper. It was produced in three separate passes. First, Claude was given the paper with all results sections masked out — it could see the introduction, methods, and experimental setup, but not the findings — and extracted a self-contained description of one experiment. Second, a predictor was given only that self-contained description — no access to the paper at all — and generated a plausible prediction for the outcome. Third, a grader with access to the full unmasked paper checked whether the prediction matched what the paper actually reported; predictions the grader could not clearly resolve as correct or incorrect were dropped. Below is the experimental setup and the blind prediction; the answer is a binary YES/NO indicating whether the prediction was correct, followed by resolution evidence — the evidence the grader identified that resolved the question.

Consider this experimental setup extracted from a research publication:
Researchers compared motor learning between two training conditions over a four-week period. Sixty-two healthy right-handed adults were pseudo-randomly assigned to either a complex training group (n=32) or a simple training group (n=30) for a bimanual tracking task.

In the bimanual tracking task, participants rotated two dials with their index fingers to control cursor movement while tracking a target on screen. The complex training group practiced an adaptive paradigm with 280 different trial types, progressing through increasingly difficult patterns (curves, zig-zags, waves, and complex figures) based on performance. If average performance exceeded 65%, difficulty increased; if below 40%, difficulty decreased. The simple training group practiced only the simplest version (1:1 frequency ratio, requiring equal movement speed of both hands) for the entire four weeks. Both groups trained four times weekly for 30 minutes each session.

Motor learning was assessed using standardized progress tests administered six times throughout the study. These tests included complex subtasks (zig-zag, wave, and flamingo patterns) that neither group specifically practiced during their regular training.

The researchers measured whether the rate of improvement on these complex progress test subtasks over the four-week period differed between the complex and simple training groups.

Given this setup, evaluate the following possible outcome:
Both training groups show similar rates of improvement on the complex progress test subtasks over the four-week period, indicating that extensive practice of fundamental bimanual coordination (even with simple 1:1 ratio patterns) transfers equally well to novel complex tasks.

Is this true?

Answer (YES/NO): NO